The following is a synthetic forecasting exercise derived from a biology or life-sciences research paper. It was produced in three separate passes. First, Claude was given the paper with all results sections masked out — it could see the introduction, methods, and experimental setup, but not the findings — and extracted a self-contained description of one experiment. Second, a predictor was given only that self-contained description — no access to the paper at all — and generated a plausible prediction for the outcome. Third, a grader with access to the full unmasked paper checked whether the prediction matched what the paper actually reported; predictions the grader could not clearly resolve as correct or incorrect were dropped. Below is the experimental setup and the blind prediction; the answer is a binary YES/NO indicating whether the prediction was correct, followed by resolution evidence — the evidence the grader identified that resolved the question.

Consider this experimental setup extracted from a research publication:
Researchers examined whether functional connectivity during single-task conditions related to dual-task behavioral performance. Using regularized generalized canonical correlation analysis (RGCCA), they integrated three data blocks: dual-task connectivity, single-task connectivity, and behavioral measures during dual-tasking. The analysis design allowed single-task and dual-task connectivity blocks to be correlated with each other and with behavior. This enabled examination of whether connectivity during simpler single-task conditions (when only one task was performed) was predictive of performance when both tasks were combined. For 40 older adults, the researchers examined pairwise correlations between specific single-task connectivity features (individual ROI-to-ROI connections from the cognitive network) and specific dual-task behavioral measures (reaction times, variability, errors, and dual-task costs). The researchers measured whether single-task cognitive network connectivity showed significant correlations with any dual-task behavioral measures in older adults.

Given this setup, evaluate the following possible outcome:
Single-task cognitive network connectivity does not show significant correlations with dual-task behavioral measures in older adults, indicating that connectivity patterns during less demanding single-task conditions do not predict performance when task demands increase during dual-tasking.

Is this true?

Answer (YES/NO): NO